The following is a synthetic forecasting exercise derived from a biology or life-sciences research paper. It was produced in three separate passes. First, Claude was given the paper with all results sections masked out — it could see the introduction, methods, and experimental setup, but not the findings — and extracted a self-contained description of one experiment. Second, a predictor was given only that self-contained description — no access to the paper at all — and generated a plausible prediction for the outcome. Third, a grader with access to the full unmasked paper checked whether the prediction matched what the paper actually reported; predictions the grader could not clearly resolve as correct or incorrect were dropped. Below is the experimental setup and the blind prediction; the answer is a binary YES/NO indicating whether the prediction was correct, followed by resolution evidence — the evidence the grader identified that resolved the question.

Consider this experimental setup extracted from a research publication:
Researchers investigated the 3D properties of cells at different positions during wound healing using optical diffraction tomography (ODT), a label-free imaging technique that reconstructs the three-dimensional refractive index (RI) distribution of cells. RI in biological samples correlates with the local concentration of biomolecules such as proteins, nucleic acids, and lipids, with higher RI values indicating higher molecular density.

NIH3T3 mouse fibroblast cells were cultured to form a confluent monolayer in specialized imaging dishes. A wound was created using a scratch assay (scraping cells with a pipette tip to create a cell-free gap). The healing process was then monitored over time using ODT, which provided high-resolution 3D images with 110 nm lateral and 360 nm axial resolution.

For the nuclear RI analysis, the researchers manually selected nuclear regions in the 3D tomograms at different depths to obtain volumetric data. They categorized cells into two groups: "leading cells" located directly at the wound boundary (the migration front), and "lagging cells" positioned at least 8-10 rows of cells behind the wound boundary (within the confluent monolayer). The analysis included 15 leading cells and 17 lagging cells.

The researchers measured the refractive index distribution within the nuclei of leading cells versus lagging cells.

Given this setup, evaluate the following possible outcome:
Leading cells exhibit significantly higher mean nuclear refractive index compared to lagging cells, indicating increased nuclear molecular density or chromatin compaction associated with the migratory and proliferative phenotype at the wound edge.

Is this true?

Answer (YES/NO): YES